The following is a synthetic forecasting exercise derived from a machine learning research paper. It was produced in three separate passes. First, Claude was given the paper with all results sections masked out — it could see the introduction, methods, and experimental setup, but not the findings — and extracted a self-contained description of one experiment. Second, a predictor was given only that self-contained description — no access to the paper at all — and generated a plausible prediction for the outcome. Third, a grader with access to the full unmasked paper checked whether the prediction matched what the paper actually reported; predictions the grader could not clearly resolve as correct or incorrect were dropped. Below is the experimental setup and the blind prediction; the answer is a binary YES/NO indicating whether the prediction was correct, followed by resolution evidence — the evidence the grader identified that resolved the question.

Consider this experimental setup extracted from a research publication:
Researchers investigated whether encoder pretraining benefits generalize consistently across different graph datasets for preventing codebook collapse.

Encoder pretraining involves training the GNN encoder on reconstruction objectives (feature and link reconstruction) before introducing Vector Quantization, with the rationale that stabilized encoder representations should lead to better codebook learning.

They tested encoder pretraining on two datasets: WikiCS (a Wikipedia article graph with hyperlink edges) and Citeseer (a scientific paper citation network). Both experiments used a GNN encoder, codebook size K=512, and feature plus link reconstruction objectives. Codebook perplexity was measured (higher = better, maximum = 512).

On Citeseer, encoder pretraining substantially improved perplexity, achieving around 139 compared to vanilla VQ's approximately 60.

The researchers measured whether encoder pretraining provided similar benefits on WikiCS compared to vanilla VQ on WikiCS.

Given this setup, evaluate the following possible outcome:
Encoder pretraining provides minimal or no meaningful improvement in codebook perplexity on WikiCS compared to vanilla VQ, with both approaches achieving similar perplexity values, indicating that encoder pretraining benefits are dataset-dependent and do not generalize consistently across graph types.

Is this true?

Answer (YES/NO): NO